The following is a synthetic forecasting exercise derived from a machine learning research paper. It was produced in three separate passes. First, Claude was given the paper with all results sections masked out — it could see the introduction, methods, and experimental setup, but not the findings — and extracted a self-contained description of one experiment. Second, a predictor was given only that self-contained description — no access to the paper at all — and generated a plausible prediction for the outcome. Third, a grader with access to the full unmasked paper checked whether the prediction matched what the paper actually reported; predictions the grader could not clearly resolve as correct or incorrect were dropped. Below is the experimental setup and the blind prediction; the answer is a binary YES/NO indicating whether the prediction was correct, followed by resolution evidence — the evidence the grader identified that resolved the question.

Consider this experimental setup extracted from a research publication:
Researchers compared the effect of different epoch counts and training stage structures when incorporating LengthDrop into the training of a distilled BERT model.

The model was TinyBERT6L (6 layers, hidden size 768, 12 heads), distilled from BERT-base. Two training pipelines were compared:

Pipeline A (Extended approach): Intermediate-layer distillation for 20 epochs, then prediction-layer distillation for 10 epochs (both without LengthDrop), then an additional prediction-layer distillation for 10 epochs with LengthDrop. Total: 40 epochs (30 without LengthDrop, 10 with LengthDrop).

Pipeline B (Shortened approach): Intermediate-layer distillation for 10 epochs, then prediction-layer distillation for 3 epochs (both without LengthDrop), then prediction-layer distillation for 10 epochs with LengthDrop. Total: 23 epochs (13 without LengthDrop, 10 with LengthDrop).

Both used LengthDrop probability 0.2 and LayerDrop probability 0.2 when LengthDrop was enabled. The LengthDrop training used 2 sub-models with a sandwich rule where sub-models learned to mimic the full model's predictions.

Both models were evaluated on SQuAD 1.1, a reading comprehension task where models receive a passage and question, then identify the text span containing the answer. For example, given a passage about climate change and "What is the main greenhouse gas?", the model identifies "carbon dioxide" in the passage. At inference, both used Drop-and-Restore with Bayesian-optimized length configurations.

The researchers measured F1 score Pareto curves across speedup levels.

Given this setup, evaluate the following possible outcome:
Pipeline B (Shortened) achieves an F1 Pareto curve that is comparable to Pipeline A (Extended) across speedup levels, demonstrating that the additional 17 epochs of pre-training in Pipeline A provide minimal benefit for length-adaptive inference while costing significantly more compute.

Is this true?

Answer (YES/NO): NO